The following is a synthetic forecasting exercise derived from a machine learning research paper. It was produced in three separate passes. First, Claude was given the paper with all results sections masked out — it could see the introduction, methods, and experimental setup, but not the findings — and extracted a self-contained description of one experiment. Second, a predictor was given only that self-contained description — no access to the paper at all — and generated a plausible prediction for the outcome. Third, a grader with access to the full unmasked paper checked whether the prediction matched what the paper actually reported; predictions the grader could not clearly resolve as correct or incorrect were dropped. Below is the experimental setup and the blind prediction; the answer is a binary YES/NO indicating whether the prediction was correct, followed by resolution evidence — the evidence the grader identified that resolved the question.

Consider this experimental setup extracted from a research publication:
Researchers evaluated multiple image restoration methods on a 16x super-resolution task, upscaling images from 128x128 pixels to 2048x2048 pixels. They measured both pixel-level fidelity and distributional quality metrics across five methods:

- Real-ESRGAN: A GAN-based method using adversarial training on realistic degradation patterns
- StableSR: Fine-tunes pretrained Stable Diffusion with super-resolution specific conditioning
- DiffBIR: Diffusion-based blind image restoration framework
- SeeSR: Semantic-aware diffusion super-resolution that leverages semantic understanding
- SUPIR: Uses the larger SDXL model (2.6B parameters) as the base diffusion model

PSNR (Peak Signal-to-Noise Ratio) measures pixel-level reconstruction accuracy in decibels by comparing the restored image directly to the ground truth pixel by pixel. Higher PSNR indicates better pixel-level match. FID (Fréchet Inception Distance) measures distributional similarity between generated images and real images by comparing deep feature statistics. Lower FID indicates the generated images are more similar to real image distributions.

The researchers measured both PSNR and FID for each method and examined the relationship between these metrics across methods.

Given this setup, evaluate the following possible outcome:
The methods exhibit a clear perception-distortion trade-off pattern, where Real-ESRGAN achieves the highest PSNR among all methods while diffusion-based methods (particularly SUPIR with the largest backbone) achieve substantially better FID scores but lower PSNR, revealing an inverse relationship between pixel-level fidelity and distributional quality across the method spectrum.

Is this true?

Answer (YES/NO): NO